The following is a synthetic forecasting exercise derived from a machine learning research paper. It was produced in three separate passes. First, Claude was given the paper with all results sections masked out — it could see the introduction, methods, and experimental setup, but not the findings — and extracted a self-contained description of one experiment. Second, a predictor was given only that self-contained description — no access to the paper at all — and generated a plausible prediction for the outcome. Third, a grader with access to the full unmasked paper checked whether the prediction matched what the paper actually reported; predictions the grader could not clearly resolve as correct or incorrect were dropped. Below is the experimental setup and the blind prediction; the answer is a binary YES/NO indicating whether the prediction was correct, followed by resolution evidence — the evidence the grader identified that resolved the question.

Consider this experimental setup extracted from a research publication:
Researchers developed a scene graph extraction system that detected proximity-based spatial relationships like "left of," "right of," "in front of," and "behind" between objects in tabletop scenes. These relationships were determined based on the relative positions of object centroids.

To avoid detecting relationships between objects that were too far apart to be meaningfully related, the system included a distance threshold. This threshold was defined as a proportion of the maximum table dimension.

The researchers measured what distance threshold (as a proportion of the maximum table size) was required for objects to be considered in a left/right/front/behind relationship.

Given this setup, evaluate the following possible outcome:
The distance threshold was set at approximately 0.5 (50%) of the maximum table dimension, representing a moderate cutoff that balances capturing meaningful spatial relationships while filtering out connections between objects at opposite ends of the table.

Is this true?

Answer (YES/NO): NO